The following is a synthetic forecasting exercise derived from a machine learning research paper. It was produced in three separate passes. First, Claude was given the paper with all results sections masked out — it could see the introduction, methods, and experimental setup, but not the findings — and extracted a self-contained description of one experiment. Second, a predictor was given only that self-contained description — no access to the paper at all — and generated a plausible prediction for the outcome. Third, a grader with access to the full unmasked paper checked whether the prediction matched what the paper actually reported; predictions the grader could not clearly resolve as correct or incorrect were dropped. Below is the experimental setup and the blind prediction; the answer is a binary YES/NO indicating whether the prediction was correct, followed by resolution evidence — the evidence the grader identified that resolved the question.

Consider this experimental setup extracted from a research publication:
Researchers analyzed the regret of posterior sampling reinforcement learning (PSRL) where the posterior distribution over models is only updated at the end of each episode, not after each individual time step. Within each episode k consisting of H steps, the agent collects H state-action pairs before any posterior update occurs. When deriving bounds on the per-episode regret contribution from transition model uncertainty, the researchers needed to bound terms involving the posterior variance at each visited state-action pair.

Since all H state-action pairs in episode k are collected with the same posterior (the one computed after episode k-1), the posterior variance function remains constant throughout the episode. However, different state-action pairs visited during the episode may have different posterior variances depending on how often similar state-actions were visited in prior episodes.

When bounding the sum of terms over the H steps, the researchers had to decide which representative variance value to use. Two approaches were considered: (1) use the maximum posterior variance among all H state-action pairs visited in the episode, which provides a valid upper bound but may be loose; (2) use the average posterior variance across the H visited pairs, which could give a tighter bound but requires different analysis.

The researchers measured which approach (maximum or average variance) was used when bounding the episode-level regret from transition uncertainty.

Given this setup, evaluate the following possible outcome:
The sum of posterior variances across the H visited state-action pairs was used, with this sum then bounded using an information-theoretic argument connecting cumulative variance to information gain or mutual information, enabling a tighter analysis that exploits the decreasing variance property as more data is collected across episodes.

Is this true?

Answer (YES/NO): NO